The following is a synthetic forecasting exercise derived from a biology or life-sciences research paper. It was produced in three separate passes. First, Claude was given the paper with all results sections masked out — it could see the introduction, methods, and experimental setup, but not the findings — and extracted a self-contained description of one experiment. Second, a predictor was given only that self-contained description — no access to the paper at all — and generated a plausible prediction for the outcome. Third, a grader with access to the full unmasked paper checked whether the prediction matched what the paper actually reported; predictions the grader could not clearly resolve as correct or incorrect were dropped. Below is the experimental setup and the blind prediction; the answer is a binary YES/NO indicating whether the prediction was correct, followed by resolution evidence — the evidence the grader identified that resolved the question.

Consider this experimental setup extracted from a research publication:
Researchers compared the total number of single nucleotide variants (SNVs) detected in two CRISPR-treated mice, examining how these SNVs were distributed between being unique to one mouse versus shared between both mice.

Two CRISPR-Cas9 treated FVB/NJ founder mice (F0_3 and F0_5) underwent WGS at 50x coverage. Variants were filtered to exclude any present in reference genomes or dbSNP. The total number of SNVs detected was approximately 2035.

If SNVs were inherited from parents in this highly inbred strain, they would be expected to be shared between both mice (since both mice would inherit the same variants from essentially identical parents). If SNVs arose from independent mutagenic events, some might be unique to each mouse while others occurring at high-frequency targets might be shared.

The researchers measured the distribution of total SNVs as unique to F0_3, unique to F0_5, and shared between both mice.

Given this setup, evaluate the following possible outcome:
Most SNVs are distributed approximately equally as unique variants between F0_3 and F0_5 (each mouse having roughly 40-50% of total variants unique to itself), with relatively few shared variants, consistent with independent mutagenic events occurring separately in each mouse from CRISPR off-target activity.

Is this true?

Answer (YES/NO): NO